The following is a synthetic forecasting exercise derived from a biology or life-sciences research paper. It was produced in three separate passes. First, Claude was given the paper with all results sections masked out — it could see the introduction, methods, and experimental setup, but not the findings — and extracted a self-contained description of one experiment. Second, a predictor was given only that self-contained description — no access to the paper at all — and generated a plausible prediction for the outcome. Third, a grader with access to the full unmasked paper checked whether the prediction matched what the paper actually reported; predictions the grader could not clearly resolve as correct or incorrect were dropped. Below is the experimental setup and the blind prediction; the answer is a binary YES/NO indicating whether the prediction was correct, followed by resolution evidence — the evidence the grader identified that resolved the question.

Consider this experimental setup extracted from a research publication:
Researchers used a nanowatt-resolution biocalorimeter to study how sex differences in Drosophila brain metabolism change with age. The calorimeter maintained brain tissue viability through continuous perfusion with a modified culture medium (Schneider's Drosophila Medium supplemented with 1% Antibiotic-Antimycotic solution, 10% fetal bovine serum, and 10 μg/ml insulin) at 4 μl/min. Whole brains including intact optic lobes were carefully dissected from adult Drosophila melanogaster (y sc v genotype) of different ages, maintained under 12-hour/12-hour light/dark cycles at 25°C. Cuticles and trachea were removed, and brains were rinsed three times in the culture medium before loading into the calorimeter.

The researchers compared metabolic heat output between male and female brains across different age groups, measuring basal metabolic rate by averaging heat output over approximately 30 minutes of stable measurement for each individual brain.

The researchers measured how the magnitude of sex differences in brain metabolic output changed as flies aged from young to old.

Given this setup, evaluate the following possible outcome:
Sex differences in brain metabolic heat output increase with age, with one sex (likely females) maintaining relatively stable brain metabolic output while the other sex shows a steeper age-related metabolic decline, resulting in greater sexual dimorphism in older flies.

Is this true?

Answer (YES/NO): NO